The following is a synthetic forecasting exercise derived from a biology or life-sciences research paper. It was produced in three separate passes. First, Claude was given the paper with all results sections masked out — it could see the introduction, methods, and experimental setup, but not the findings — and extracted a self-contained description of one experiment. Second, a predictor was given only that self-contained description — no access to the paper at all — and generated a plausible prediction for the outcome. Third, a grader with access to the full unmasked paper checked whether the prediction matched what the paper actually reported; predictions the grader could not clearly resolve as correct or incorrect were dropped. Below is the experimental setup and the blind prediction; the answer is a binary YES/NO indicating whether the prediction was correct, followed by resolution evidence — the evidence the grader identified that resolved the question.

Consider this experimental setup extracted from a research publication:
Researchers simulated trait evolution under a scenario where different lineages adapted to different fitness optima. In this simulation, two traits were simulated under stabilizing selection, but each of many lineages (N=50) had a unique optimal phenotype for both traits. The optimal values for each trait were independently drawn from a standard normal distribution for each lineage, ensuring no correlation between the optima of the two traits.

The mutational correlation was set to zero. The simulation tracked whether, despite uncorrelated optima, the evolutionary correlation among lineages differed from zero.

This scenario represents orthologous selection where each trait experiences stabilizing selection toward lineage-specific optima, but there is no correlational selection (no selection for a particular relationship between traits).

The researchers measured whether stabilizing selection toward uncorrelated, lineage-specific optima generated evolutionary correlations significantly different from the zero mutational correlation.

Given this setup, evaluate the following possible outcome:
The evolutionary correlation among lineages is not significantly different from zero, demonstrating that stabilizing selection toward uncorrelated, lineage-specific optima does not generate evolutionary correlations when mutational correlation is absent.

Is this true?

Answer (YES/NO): YES